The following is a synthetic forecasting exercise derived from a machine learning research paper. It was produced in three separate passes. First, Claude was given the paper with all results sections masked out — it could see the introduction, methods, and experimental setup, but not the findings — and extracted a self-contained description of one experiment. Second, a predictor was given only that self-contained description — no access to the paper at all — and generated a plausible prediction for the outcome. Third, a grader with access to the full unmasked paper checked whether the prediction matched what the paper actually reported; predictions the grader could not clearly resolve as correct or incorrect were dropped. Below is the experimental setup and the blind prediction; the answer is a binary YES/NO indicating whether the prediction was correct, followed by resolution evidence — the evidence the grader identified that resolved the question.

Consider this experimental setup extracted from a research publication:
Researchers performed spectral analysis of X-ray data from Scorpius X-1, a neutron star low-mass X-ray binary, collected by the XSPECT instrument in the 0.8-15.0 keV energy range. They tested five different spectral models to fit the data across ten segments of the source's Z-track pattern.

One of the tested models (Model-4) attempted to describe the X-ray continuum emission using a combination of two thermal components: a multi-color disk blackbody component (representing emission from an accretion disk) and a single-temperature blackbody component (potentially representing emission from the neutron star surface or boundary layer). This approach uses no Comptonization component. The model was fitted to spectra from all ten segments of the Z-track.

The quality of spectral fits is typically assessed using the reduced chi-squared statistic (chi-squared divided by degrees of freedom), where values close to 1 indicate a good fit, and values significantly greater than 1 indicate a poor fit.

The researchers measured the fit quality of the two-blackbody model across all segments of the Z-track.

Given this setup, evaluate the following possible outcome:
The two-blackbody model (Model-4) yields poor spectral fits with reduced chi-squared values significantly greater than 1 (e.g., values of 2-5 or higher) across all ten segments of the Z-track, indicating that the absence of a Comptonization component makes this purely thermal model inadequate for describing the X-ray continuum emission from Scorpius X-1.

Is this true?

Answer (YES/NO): YES